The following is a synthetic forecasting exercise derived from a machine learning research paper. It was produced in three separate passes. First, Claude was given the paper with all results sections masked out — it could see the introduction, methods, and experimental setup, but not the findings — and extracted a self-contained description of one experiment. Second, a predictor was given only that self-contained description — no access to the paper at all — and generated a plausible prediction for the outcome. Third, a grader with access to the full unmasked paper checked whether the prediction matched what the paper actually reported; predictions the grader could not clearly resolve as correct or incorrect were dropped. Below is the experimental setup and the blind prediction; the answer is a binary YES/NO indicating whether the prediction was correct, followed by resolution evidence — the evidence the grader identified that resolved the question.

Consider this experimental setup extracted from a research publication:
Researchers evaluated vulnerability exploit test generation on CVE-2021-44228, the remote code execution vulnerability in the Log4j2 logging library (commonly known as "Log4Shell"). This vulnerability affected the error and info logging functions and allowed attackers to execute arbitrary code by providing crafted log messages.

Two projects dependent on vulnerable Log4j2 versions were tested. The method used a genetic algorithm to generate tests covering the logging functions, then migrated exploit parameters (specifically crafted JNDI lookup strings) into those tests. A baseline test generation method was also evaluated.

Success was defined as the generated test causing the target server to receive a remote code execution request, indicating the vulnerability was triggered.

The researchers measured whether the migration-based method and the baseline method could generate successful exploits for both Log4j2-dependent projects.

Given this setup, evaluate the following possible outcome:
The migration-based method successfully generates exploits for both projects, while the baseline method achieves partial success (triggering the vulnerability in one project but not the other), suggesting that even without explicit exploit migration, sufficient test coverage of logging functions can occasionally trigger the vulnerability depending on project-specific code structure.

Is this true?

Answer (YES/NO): NO